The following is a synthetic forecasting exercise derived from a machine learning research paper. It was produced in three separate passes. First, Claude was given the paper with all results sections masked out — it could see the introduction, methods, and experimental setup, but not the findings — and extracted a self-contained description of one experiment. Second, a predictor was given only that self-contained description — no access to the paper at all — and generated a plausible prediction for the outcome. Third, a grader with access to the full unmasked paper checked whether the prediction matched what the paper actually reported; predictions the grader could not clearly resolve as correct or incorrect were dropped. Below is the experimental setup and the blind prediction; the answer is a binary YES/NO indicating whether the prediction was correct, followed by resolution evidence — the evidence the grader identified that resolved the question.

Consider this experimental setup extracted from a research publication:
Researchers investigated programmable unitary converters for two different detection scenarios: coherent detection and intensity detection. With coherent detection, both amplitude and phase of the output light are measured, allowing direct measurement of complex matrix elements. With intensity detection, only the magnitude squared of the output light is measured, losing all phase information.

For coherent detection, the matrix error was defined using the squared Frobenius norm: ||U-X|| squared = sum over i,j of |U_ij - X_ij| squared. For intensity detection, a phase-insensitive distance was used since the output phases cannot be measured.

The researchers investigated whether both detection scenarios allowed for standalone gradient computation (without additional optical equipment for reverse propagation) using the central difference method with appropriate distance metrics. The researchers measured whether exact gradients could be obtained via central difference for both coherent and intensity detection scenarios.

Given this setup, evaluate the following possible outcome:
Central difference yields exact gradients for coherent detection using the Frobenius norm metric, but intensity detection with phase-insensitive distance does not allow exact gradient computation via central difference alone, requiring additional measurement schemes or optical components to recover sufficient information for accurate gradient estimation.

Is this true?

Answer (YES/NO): NO